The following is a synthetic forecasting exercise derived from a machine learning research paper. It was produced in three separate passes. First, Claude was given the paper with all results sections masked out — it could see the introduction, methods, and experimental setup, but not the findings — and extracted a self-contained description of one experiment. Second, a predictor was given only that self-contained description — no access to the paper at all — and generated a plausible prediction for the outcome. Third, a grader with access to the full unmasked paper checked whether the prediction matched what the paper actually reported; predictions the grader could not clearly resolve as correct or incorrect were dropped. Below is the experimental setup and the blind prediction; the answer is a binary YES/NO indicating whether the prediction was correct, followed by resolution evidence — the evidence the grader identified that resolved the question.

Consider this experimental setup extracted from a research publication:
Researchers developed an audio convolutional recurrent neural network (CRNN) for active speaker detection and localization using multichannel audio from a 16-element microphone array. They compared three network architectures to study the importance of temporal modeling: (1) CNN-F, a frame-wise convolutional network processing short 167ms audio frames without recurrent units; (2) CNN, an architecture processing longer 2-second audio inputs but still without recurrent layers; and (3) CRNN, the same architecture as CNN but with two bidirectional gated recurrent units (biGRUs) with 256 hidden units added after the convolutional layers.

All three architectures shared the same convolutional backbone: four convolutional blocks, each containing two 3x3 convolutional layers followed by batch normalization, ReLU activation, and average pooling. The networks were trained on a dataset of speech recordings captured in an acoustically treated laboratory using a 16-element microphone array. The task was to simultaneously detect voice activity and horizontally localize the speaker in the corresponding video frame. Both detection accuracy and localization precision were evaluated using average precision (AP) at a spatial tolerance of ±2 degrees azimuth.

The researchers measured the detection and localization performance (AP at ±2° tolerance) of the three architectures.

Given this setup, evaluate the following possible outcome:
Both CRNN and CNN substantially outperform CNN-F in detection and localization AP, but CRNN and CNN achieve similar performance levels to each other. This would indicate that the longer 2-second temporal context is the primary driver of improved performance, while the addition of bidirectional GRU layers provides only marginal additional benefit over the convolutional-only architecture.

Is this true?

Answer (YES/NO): YES